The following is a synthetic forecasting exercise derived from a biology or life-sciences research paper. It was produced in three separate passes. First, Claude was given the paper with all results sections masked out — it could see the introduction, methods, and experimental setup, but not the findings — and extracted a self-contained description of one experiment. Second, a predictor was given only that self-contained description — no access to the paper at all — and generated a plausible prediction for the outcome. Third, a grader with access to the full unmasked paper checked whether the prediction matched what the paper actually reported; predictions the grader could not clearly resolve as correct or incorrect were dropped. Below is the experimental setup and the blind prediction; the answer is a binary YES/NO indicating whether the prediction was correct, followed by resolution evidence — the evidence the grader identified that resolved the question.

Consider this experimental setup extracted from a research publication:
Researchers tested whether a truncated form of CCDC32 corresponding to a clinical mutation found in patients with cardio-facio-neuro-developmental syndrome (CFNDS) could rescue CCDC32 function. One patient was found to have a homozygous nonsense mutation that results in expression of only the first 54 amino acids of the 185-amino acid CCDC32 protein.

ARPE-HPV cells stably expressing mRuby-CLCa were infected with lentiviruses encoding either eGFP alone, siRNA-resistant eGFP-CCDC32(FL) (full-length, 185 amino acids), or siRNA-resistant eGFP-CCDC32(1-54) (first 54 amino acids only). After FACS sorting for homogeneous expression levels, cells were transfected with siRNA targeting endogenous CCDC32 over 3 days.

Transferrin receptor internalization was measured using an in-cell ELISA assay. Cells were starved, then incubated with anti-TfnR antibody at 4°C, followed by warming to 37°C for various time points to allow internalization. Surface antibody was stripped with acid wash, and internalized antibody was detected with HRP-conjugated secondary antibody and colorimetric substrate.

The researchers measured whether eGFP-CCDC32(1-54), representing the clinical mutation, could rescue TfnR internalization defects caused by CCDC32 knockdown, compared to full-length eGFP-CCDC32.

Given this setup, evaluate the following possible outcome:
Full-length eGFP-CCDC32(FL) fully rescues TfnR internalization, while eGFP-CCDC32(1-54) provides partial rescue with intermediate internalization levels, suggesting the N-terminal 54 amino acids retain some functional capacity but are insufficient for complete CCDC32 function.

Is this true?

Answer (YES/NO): NO